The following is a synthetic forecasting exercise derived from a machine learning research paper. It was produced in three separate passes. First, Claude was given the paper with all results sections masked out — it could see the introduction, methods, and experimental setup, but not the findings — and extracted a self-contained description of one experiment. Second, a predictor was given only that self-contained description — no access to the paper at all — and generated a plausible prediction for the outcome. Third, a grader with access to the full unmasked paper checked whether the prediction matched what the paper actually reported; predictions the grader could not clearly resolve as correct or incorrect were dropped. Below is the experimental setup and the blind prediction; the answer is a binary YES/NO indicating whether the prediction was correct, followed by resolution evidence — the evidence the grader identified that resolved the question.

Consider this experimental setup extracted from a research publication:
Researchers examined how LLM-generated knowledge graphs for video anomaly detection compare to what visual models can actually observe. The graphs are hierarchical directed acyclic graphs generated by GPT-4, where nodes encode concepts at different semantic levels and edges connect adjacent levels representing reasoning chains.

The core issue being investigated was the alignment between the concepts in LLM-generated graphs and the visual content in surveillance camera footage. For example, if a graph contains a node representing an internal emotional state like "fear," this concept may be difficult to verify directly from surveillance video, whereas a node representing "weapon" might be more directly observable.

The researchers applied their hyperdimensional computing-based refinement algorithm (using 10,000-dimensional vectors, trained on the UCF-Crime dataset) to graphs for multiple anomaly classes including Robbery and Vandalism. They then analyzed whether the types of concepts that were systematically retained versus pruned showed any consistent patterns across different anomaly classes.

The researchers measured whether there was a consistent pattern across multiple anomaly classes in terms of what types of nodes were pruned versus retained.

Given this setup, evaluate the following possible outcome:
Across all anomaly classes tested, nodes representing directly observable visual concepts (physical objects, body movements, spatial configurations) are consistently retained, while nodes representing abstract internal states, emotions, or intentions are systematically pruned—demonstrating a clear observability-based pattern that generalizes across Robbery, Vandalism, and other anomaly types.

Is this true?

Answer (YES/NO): NO